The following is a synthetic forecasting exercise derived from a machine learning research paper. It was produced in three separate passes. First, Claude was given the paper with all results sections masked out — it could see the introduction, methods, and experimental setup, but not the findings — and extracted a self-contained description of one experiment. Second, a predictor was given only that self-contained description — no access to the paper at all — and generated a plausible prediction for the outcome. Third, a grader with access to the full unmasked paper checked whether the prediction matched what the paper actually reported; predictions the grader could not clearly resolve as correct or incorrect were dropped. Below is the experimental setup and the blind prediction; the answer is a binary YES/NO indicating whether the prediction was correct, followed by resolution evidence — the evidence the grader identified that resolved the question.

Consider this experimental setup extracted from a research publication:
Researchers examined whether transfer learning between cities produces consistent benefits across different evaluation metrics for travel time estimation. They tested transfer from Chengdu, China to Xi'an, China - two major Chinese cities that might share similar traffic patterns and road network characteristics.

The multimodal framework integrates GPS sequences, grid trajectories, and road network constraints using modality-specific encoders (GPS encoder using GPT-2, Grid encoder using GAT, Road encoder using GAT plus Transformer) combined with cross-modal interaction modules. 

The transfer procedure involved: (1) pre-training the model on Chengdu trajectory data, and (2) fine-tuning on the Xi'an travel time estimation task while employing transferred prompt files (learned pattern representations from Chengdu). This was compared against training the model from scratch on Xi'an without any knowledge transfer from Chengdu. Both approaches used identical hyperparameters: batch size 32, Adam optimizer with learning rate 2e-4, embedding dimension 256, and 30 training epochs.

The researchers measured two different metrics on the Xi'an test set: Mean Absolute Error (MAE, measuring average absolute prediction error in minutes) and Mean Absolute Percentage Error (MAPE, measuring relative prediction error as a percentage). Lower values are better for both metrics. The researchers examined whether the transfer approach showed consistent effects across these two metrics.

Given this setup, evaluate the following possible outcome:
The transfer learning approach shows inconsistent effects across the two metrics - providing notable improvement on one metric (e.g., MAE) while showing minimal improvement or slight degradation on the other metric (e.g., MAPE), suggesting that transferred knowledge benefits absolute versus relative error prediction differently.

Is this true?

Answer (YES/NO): YES